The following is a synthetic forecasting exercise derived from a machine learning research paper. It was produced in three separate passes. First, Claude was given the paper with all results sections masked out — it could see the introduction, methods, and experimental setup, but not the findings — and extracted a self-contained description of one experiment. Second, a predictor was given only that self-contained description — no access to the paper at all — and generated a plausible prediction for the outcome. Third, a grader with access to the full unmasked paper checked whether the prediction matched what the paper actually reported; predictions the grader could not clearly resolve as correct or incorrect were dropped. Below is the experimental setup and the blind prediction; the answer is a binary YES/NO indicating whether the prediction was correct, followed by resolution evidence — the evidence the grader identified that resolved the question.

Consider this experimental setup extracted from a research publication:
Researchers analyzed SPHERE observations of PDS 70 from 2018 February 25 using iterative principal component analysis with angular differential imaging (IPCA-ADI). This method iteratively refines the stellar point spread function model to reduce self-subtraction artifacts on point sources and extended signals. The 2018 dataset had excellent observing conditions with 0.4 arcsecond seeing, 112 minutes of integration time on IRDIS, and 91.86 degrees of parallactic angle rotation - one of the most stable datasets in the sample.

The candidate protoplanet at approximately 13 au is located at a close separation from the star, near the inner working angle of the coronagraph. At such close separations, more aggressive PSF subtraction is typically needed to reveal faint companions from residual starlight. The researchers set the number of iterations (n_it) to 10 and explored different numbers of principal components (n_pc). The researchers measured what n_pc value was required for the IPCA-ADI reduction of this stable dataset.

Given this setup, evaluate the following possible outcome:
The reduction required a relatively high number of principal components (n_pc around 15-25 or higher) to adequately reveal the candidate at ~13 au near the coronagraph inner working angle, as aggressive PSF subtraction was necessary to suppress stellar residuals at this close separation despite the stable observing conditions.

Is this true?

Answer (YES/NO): NO